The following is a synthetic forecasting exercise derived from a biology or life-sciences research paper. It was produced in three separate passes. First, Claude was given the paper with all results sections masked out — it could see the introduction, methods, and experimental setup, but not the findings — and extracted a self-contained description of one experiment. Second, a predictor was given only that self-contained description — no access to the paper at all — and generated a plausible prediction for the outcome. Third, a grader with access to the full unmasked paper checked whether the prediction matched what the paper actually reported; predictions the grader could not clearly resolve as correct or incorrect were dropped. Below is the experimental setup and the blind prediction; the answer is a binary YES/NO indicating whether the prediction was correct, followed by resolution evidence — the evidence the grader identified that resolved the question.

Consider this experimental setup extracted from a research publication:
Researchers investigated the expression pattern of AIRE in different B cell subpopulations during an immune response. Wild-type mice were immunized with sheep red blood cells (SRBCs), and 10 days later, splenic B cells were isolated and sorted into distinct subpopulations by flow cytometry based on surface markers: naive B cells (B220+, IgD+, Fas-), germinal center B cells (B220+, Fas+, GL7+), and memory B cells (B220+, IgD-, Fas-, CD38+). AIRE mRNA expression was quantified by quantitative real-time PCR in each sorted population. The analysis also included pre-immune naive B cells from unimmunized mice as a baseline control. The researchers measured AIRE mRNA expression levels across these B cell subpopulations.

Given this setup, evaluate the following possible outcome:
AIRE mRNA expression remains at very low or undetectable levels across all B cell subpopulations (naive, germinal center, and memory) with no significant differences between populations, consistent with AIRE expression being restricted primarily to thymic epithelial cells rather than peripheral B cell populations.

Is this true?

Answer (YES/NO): NO